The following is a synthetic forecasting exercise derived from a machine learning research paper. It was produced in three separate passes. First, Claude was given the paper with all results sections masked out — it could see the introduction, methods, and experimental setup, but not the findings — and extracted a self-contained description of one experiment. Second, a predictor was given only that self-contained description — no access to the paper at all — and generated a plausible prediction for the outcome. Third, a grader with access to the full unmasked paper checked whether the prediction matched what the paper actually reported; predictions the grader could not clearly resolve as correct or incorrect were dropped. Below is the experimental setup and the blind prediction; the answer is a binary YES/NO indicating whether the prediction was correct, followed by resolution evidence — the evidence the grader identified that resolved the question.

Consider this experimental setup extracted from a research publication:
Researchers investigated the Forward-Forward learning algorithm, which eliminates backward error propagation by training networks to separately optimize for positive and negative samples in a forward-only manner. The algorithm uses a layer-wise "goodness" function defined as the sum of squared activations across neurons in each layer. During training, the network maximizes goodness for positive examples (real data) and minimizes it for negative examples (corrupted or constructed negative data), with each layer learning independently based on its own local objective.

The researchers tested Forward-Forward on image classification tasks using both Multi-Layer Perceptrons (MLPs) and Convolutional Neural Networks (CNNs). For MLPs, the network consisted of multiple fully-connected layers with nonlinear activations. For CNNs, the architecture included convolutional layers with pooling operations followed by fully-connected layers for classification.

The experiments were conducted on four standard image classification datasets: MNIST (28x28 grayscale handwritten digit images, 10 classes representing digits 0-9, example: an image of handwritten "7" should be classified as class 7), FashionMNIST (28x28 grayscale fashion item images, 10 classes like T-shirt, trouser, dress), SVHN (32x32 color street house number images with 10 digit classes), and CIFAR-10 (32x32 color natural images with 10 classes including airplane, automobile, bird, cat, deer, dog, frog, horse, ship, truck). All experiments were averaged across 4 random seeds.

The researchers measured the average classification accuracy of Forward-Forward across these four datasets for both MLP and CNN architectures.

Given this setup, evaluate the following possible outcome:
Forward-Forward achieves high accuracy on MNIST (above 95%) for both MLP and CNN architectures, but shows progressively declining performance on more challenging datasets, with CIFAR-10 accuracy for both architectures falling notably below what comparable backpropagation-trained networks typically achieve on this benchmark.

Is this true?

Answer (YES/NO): NO